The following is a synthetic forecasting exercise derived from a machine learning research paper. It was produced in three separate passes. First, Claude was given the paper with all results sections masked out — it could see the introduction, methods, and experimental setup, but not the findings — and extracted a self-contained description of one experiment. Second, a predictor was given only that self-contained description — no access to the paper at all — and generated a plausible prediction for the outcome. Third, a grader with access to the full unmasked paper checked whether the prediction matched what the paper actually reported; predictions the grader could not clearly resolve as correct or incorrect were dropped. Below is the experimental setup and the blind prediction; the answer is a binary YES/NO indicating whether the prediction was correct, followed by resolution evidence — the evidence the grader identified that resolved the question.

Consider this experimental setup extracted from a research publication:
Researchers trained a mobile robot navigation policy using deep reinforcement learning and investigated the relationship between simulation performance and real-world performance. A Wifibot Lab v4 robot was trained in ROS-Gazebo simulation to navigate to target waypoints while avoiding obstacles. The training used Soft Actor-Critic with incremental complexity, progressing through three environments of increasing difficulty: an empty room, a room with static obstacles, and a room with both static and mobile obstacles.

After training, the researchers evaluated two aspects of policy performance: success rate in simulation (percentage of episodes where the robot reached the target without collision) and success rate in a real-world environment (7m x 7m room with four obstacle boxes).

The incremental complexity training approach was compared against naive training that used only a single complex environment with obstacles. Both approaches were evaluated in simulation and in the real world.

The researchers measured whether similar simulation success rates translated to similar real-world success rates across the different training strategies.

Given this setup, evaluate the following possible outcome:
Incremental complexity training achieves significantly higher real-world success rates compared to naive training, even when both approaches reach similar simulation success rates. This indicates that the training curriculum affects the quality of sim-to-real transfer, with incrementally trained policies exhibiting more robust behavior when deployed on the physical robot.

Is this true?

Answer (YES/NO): YES